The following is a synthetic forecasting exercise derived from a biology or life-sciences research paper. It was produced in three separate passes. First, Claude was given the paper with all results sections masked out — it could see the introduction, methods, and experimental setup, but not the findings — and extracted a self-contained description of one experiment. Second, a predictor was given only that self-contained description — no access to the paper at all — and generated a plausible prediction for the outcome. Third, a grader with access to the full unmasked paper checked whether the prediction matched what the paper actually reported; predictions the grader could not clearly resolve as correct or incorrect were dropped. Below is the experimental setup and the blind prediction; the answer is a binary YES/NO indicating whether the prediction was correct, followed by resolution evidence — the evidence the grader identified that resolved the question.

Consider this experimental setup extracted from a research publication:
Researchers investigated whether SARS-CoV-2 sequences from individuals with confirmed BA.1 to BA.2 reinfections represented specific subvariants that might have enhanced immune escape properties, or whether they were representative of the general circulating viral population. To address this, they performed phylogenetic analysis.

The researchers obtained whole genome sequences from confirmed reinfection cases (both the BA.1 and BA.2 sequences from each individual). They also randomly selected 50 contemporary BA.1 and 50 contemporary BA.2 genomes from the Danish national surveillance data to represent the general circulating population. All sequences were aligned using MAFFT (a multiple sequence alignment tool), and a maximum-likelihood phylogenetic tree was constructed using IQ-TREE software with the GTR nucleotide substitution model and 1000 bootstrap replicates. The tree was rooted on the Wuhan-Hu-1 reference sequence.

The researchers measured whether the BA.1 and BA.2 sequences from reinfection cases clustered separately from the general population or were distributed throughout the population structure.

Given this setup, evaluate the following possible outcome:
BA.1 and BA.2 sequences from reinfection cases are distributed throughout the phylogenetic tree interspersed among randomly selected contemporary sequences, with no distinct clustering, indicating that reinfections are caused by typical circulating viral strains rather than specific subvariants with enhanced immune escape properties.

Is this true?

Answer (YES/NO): YES